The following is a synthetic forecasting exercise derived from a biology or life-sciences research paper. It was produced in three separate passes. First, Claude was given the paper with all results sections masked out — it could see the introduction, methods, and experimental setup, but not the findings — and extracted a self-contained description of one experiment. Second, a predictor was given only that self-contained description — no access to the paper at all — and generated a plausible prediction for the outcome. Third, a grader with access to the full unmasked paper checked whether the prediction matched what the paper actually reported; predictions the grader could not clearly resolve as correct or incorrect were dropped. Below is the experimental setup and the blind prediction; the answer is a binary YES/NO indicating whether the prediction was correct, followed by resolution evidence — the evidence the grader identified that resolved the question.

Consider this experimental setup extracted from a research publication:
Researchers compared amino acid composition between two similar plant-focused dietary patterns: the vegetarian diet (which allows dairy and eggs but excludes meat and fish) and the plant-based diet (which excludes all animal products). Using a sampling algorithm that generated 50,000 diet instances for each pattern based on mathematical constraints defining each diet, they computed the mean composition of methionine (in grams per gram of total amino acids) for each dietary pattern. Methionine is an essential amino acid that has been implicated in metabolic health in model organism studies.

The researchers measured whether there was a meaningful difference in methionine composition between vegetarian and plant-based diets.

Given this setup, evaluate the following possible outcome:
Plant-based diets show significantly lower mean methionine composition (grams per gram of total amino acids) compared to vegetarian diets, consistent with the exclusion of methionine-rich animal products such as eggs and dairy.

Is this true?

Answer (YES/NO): YES